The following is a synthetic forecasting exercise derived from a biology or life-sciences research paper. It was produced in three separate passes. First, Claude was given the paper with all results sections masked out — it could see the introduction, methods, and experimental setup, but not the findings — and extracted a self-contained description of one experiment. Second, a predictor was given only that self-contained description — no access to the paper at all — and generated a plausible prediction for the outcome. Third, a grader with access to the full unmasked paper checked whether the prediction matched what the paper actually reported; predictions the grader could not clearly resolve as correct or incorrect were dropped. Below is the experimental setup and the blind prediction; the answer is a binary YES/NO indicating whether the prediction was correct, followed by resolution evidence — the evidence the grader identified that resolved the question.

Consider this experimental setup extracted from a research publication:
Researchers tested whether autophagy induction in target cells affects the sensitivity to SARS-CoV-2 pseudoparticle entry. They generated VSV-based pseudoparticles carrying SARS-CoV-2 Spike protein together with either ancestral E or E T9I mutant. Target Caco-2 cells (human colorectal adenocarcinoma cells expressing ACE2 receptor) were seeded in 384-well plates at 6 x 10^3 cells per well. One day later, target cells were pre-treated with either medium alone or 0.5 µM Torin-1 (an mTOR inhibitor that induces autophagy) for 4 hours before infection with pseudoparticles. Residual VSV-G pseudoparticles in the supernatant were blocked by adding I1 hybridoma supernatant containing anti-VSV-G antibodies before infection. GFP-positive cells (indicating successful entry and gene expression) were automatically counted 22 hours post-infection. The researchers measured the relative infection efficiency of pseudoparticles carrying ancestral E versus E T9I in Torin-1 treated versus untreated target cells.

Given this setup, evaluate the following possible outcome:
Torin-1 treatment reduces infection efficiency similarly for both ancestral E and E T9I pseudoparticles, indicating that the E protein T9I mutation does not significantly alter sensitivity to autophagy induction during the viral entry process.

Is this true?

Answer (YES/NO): NO